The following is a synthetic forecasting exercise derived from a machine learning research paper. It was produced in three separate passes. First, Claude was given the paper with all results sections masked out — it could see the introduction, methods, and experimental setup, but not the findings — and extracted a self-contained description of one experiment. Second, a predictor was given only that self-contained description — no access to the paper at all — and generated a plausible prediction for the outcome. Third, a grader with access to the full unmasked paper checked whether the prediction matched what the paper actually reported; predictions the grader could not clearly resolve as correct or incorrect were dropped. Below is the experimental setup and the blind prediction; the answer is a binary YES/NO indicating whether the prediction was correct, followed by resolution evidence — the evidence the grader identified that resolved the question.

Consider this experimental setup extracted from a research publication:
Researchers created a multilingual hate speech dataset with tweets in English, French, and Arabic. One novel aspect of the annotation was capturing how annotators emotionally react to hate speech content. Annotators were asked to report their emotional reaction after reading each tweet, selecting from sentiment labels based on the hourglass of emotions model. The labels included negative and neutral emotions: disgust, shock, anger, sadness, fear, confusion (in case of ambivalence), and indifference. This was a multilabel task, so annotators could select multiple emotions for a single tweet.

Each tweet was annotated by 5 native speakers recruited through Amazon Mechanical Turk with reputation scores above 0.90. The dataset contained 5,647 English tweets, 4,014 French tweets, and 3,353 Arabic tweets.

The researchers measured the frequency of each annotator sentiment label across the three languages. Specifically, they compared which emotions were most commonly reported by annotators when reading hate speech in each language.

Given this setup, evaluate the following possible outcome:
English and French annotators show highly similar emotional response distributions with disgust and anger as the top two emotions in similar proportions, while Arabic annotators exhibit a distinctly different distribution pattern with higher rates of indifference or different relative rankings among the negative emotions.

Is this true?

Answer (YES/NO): NO